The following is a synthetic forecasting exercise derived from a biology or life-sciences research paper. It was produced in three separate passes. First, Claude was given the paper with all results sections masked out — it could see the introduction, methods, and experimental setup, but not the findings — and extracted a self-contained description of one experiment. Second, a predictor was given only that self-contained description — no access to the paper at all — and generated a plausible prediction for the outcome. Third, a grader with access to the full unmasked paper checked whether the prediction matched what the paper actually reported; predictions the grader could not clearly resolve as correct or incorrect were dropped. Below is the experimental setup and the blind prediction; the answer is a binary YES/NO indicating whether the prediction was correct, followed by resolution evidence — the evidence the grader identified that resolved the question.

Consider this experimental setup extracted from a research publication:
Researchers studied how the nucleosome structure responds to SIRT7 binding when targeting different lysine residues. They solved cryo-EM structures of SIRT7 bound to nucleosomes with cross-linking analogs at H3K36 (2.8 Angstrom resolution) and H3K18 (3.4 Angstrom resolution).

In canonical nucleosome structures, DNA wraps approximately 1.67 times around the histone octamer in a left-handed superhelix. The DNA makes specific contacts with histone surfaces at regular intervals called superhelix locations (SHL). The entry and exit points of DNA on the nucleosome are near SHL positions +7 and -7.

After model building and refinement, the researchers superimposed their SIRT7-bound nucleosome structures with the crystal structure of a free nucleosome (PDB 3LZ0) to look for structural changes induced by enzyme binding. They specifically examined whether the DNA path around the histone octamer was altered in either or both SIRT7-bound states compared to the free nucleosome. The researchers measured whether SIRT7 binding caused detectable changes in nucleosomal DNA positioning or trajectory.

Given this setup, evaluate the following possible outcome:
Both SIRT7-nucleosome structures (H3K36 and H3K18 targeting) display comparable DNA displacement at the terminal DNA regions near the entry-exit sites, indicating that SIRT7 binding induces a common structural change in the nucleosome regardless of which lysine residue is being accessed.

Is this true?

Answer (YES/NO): NO